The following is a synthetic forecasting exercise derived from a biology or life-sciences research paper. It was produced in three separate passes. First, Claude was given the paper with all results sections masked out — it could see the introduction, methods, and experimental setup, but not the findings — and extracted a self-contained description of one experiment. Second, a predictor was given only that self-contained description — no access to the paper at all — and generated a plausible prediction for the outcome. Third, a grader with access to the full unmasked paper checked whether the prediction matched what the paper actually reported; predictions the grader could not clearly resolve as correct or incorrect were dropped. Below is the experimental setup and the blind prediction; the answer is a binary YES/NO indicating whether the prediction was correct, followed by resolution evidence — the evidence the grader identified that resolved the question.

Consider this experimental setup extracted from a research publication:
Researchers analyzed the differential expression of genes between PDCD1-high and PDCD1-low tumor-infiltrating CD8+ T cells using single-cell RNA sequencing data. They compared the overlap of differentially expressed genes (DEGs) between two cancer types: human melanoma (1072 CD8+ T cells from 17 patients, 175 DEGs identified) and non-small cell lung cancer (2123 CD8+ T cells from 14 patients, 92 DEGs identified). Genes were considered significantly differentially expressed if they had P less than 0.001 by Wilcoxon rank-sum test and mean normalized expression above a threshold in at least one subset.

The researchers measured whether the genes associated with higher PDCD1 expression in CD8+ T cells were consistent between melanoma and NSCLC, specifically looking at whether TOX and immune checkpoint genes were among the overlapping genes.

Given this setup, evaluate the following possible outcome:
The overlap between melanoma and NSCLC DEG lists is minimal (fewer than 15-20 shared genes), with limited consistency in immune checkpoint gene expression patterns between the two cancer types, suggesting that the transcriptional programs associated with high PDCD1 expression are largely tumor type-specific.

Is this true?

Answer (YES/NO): NO